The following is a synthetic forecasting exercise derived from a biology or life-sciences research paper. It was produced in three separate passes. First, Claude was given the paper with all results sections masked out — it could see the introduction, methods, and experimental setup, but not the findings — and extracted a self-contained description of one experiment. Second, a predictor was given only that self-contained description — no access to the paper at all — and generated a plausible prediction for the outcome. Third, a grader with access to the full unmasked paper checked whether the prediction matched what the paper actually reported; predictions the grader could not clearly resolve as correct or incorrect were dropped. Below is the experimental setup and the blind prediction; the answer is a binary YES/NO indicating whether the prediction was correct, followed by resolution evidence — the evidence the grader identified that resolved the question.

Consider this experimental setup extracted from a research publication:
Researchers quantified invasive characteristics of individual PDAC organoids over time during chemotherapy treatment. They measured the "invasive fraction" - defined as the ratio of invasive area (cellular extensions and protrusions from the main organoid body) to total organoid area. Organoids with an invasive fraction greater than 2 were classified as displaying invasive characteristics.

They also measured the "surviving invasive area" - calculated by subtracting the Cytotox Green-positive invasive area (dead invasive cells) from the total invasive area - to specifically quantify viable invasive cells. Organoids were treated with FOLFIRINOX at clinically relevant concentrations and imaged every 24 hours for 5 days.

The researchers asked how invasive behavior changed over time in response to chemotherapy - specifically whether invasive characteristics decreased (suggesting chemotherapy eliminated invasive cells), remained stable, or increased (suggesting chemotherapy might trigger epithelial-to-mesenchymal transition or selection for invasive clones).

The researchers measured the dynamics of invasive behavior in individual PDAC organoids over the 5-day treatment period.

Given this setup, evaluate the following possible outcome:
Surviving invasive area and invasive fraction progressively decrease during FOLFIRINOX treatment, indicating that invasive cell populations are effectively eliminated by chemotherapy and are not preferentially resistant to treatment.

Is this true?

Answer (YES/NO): NO